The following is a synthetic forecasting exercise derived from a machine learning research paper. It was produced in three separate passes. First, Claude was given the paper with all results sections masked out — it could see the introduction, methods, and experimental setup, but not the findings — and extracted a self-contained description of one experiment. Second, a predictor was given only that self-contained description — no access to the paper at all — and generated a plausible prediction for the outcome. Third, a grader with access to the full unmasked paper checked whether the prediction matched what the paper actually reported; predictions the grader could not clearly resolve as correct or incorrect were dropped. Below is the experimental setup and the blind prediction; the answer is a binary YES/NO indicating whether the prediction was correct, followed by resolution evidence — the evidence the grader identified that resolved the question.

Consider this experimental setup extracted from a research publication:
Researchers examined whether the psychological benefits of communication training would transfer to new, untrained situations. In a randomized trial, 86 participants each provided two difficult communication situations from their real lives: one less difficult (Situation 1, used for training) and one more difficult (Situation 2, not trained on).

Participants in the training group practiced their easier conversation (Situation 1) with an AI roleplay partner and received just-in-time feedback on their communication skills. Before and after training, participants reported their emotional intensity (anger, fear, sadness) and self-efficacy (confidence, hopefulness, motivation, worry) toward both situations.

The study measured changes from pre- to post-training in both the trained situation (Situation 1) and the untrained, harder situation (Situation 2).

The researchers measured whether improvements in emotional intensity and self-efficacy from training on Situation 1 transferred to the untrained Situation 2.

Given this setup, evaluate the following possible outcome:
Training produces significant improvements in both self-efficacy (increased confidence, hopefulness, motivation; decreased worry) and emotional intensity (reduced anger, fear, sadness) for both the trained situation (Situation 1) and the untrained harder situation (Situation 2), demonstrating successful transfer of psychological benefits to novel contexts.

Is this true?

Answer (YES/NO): NO